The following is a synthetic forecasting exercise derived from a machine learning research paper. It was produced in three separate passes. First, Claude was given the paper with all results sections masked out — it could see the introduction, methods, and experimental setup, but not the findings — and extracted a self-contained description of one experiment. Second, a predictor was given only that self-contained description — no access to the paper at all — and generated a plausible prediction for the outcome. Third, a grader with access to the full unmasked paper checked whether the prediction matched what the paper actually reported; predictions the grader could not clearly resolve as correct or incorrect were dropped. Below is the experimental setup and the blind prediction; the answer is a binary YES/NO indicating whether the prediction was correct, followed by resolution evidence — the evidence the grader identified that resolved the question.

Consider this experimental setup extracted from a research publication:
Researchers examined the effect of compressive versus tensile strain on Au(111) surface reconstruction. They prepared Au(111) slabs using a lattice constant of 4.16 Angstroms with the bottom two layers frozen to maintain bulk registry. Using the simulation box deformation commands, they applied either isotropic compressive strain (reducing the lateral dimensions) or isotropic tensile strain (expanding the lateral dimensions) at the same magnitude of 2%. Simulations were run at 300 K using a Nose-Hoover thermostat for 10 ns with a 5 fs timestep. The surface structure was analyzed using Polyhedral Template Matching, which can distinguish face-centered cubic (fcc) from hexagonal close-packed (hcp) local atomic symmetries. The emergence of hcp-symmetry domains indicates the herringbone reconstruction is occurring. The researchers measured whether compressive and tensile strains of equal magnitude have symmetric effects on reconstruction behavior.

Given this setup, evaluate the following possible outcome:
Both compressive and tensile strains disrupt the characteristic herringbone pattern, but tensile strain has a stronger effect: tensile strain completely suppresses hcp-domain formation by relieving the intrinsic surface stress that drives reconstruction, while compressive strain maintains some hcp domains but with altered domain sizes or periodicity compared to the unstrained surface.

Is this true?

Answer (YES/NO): NO